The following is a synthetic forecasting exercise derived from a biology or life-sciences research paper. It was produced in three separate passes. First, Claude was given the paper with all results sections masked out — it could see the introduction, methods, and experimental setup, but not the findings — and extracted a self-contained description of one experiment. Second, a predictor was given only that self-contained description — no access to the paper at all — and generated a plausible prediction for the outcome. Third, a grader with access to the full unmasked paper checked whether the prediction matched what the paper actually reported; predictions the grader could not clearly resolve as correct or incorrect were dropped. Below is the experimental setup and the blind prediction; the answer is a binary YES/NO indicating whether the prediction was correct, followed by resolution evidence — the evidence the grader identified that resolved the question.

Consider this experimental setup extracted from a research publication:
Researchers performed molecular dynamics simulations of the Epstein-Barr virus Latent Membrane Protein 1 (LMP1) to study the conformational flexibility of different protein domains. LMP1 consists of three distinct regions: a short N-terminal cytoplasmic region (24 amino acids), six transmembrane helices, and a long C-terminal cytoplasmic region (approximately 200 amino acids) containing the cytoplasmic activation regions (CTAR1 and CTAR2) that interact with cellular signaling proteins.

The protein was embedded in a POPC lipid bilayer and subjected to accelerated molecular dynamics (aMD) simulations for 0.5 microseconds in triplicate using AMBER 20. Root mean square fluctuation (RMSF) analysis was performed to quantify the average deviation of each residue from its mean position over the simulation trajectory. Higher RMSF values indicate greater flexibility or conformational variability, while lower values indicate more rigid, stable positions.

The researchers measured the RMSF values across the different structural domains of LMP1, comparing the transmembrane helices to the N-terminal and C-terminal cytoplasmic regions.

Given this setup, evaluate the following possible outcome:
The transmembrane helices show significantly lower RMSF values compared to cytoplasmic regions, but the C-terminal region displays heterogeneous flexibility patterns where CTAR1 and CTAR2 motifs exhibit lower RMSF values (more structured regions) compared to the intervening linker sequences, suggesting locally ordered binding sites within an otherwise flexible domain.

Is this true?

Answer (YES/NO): NO